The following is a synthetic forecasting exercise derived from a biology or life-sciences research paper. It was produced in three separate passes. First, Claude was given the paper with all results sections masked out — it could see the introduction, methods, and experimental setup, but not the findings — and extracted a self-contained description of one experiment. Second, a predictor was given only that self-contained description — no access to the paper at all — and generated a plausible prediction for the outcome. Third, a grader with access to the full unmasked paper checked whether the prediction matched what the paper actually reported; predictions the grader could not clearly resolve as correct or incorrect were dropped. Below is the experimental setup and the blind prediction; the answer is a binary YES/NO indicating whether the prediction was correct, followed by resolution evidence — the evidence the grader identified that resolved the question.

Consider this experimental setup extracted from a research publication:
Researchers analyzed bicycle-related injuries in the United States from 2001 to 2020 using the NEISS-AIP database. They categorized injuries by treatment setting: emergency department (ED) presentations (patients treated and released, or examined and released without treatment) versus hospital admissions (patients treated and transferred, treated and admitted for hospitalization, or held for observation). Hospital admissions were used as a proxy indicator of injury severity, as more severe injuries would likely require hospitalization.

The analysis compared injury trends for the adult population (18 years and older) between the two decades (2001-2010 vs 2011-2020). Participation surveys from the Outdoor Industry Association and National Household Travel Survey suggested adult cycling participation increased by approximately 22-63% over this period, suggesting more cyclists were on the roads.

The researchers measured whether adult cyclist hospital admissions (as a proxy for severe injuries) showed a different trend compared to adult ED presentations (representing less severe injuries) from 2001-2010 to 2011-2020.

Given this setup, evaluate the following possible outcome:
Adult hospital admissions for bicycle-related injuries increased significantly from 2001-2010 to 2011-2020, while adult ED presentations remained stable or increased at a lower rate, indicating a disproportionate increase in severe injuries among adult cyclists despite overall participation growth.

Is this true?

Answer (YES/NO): YES